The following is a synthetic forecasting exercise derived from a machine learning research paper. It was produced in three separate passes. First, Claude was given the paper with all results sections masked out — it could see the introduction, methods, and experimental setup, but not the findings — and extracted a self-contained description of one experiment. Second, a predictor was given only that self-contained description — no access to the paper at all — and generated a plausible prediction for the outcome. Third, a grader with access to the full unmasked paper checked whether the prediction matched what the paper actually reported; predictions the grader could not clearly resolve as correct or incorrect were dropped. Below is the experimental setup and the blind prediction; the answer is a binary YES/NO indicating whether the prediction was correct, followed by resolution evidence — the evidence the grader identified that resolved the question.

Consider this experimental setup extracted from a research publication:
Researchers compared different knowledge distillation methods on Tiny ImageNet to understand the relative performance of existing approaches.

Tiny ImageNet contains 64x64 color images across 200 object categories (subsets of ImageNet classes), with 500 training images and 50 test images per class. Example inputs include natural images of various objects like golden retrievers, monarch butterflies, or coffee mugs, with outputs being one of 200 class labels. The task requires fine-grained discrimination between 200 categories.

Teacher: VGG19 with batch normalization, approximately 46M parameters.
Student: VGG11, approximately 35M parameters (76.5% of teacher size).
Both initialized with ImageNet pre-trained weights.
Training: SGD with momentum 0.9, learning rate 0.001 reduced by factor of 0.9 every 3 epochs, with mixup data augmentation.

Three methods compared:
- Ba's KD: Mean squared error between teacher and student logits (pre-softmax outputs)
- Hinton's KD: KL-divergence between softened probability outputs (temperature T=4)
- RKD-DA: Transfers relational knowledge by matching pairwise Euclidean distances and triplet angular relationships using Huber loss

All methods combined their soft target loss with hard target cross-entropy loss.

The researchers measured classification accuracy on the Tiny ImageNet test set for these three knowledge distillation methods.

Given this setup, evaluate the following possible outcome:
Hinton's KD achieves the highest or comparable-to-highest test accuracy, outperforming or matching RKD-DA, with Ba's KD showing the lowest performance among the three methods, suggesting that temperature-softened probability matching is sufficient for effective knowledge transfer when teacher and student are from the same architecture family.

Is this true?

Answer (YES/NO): NO